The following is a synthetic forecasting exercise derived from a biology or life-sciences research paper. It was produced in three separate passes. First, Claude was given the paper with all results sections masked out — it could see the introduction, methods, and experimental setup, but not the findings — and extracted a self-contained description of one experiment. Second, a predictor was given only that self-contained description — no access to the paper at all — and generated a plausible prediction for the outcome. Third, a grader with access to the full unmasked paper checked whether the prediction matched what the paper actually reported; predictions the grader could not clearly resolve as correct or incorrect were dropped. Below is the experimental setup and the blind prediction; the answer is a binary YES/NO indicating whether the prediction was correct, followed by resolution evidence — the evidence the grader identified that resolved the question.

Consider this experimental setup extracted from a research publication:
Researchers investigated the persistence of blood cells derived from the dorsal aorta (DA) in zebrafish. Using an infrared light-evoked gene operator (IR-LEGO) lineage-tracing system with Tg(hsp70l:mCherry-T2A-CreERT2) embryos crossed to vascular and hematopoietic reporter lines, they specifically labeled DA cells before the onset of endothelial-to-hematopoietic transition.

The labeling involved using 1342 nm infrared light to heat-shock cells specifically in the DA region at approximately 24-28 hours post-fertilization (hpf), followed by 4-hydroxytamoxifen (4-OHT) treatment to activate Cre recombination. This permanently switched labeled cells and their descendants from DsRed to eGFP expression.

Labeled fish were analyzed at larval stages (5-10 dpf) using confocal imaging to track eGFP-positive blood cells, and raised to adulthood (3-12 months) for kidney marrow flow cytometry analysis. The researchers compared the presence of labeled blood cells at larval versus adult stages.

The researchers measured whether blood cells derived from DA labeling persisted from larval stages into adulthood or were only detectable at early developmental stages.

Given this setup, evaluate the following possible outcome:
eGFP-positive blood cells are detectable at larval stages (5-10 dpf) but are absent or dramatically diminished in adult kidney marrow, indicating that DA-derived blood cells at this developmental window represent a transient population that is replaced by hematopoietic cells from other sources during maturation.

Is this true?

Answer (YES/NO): YES